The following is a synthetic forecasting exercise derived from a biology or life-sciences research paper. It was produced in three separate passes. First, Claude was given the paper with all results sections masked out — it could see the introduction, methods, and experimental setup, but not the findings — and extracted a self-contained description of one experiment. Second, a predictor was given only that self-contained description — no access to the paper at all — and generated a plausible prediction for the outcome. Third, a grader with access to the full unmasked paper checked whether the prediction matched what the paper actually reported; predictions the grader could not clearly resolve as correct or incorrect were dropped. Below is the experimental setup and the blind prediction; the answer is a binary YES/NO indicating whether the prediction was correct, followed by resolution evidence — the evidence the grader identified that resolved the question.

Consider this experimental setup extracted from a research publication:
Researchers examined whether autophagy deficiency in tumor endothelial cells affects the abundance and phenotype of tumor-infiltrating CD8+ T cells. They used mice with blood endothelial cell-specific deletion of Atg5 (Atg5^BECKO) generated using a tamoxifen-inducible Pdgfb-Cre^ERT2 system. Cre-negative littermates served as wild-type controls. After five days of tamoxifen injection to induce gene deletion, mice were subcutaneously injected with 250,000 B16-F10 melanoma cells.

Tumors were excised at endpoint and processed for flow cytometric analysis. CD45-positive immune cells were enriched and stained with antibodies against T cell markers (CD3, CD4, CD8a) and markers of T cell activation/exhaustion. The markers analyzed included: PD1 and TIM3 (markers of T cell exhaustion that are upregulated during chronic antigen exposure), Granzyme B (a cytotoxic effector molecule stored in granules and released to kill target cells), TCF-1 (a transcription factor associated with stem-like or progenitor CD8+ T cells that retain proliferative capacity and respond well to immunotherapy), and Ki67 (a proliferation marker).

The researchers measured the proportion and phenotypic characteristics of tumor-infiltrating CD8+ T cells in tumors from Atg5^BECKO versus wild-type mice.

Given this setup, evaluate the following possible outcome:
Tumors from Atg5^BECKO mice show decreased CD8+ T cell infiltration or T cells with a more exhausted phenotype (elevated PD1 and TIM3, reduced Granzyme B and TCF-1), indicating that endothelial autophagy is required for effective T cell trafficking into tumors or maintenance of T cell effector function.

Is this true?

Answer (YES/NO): NO